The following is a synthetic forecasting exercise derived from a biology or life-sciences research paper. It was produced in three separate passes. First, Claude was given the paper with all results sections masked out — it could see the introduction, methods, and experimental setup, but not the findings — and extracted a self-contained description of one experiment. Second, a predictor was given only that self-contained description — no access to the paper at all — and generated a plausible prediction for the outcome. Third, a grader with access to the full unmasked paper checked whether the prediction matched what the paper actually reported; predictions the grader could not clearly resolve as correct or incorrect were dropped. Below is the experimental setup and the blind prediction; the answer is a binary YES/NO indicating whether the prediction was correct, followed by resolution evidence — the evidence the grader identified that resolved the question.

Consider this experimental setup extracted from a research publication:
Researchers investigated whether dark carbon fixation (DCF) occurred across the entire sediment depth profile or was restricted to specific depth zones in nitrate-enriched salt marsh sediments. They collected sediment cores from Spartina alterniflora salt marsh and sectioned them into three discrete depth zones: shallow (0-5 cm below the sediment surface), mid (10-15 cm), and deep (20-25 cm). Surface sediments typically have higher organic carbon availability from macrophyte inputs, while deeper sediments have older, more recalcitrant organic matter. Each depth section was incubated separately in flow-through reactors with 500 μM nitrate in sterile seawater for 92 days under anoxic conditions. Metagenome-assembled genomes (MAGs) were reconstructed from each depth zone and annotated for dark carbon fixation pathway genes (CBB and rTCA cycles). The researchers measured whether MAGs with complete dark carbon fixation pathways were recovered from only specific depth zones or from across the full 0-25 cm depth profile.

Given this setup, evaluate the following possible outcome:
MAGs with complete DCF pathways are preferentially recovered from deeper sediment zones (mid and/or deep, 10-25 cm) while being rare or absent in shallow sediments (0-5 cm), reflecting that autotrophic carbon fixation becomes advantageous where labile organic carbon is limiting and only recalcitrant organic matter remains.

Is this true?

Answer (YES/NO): NO